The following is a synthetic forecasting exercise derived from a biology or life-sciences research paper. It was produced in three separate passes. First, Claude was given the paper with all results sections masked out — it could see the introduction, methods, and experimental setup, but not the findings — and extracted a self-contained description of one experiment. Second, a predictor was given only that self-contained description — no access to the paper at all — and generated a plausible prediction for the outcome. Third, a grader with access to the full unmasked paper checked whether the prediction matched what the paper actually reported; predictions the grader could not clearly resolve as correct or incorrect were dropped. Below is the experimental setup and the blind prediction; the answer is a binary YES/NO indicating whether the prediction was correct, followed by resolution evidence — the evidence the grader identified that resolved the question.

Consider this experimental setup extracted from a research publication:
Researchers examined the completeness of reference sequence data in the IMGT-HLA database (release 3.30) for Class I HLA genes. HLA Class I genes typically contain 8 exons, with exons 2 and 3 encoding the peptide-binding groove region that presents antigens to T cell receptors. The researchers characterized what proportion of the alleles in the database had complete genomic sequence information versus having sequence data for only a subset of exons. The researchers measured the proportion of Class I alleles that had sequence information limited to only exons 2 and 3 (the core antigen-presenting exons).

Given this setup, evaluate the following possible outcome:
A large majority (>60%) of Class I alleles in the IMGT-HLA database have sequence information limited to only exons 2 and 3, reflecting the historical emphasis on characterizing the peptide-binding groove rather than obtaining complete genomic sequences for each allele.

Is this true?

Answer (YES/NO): NO